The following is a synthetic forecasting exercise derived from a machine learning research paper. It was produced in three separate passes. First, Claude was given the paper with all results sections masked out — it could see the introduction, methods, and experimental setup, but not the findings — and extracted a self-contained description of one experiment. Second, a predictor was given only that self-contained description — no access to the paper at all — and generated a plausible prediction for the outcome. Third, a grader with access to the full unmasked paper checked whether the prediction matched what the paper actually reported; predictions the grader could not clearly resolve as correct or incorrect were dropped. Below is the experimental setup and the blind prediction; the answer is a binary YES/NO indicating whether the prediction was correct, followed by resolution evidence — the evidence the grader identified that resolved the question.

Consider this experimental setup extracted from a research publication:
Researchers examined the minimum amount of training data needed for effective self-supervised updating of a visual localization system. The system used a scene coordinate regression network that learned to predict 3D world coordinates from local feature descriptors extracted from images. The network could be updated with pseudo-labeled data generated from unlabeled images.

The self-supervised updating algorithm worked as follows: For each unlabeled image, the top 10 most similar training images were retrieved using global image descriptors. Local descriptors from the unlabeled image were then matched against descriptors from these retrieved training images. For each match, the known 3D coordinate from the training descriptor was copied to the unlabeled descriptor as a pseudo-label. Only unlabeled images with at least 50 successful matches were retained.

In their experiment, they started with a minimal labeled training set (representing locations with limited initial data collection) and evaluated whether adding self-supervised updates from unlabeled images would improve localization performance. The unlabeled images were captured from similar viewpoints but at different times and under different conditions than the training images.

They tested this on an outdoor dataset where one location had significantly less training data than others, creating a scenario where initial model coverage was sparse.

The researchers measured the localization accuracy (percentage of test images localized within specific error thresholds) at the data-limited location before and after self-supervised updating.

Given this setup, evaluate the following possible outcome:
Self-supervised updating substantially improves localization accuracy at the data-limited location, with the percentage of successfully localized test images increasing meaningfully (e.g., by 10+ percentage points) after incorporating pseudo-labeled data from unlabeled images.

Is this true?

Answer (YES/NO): YES